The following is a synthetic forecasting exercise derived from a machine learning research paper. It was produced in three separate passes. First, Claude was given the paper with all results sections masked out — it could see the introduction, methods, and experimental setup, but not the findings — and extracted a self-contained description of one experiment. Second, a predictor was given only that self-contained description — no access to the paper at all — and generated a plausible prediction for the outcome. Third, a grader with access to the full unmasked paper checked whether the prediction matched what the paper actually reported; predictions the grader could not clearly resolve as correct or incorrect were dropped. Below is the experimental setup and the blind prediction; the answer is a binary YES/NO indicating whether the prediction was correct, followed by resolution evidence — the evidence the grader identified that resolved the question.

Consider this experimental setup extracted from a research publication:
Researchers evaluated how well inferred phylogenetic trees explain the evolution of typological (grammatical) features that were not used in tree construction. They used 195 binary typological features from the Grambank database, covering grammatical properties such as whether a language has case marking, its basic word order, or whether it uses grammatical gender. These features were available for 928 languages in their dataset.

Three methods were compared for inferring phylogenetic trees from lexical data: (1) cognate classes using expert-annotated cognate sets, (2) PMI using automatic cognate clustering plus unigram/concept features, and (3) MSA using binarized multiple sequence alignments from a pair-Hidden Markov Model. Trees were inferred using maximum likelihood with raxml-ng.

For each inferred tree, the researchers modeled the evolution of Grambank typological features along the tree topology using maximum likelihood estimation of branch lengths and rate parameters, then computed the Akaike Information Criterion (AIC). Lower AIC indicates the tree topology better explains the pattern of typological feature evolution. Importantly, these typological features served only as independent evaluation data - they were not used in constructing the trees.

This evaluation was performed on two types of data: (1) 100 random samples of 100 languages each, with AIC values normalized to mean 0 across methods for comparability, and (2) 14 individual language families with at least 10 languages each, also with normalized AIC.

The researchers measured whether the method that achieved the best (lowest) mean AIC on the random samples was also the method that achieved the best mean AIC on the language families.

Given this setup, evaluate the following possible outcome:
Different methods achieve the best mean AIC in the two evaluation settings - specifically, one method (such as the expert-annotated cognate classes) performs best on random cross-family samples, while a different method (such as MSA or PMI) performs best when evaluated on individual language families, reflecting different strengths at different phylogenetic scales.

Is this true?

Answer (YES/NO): NO